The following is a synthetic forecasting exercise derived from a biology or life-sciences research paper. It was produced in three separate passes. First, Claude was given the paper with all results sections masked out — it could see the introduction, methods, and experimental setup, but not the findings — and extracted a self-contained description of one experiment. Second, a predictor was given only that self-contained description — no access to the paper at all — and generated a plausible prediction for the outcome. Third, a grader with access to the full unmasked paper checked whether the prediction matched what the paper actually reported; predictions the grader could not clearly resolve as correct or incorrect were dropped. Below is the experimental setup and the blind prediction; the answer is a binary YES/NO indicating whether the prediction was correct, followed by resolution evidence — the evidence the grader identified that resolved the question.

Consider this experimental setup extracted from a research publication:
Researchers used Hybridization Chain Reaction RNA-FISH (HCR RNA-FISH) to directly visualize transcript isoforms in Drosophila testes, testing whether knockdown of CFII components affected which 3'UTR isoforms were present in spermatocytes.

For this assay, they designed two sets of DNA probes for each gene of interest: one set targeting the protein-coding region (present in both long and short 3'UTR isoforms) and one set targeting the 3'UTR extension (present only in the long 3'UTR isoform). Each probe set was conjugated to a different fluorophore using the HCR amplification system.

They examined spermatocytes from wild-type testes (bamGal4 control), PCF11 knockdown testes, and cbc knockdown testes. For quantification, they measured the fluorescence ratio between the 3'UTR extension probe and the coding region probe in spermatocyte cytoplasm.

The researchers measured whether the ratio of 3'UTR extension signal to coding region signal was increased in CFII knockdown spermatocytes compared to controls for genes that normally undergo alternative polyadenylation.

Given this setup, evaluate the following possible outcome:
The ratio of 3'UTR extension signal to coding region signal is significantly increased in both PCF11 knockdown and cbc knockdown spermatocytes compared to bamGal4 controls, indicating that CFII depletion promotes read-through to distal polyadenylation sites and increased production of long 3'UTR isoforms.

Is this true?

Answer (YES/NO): YES